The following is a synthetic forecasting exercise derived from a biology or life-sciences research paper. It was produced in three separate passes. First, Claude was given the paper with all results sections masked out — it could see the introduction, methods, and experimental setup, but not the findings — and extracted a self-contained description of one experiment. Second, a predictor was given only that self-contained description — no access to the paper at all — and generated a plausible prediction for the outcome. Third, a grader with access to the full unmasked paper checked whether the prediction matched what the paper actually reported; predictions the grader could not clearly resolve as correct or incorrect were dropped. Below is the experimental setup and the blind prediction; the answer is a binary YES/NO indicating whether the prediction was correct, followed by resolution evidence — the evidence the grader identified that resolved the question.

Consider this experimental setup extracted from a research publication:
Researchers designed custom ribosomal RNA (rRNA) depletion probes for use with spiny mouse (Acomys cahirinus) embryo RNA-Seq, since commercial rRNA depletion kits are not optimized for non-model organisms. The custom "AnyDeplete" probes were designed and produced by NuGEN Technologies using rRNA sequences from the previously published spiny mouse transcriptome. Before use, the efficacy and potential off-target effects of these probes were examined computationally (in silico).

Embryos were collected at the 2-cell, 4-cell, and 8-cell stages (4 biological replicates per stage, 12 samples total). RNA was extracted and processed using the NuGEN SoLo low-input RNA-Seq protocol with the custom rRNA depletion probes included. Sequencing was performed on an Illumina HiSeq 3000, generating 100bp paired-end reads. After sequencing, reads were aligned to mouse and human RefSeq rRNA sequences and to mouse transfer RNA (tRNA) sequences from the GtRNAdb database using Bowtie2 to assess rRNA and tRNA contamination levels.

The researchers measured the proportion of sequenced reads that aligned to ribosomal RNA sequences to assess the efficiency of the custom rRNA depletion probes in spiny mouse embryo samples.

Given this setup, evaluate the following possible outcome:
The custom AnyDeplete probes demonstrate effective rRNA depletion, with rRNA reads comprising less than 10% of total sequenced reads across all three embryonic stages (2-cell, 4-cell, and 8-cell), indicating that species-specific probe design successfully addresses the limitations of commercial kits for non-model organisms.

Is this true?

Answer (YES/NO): NO